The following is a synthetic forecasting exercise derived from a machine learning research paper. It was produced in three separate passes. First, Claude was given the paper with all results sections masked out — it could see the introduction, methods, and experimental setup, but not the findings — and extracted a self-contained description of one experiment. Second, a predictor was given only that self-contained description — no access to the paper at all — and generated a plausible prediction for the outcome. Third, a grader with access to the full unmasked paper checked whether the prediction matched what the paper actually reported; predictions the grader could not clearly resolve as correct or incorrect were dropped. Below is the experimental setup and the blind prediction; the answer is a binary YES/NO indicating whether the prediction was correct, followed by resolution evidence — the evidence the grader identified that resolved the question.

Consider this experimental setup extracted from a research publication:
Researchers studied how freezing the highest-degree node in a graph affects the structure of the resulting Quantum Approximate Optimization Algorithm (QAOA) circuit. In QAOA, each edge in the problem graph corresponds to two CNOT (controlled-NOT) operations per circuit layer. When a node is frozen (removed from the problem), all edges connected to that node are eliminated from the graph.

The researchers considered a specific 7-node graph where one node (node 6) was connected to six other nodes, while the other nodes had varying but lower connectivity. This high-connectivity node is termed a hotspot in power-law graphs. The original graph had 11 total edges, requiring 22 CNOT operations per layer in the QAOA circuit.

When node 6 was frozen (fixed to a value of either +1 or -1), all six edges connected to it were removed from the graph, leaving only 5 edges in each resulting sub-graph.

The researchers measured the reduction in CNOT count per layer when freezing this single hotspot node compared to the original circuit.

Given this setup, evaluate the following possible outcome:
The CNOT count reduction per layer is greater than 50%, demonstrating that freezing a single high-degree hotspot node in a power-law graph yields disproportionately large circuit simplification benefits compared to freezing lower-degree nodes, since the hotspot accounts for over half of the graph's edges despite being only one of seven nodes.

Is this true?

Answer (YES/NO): NO